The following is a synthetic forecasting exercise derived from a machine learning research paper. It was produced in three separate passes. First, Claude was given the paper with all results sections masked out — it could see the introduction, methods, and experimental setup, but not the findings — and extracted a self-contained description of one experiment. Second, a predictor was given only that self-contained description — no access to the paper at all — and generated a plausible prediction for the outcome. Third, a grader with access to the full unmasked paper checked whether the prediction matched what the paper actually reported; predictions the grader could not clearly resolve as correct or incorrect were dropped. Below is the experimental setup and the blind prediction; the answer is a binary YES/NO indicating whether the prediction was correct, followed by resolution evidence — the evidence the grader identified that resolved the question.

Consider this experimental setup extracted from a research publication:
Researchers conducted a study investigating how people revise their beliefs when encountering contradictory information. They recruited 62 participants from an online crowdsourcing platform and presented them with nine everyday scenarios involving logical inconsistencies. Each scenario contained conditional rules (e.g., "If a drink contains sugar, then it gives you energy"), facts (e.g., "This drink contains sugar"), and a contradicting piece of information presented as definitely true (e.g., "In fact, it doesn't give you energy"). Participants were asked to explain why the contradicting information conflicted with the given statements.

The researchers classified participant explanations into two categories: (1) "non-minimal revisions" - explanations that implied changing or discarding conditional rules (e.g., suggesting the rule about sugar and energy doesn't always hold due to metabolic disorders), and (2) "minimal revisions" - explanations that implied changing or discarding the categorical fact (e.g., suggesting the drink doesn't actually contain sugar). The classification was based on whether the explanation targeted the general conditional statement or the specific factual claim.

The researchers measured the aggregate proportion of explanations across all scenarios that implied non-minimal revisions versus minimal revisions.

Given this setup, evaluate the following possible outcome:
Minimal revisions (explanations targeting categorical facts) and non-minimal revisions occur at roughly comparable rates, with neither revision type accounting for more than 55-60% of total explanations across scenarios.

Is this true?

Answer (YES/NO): NO